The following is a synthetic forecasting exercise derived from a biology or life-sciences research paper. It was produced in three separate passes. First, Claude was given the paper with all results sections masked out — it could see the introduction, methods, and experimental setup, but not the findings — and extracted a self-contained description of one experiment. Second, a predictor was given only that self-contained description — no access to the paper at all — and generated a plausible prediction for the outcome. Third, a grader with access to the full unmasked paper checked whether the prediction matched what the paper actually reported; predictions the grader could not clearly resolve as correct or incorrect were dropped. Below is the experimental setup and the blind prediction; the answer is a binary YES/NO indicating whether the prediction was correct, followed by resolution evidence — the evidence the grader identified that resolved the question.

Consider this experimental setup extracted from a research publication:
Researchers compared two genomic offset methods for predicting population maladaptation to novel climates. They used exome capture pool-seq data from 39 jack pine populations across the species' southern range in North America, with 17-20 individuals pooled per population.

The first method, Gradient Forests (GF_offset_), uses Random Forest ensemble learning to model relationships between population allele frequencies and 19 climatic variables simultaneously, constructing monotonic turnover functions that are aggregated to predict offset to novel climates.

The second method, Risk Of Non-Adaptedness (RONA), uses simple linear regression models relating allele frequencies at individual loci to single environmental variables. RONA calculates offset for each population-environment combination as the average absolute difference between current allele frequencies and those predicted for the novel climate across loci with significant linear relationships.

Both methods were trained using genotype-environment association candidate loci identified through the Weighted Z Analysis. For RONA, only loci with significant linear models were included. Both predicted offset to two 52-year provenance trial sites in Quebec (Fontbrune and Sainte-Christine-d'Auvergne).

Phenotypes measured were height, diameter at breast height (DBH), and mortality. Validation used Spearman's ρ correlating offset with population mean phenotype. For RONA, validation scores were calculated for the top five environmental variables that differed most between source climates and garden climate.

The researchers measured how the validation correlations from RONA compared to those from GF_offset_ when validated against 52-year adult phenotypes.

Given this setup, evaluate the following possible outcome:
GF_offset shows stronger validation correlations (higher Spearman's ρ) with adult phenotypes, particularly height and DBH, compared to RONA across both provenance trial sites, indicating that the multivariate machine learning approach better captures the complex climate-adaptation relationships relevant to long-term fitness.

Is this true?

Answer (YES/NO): NO